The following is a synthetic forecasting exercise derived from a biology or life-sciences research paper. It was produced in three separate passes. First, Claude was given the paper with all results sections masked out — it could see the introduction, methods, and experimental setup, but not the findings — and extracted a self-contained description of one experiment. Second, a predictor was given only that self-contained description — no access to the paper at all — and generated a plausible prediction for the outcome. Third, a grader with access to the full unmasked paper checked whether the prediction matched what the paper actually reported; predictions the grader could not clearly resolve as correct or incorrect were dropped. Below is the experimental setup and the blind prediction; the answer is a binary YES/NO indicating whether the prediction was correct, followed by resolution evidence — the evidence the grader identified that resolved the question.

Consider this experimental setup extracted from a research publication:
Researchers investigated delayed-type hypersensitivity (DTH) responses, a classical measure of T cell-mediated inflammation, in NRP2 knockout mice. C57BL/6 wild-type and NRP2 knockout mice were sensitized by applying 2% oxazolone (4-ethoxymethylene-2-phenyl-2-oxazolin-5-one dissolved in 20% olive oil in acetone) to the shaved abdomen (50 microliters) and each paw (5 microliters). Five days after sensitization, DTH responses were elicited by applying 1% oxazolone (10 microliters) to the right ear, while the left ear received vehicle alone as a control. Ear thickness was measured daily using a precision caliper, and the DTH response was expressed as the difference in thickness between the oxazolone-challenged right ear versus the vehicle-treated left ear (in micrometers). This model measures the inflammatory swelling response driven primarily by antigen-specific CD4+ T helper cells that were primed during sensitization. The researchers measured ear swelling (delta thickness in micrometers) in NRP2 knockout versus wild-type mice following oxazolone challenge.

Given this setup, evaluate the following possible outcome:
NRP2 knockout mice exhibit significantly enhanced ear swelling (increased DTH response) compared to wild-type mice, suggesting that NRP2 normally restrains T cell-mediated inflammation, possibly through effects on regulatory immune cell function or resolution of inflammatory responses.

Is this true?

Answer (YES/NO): YES